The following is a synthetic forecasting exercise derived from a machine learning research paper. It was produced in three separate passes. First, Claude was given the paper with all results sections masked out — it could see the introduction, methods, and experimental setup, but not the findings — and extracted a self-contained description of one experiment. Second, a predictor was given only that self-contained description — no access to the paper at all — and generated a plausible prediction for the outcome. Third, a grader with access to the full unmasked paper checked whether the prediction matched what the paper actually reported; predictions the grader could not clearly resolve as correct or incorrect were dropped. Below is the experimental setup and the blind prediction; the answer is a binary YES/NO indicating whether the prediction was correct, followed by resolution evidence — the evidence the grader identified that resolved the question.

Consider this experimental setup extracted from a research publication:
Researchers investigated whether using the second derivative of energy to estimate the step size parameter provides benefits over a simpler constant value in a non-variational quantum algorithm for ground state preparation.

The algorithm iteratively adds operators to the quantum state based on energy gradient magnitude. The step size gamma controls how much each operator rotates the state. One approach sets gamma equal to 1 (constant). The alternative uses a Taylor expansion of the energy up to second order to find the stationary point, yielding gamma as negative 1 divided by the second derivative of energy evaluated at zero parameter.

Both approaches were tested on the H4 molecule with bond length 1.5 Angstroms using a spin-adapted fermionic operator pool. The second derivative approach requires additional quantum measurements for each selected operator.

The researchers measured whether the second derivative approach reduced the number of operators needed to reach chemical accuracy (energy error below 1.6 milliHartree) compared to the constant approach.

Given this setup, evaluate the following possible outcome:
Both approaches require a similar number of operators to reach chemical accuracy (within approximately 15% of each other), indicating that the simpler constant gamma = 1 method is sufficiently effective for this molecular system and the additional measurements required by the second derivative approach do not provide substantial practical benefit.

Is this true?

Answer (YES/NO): YES